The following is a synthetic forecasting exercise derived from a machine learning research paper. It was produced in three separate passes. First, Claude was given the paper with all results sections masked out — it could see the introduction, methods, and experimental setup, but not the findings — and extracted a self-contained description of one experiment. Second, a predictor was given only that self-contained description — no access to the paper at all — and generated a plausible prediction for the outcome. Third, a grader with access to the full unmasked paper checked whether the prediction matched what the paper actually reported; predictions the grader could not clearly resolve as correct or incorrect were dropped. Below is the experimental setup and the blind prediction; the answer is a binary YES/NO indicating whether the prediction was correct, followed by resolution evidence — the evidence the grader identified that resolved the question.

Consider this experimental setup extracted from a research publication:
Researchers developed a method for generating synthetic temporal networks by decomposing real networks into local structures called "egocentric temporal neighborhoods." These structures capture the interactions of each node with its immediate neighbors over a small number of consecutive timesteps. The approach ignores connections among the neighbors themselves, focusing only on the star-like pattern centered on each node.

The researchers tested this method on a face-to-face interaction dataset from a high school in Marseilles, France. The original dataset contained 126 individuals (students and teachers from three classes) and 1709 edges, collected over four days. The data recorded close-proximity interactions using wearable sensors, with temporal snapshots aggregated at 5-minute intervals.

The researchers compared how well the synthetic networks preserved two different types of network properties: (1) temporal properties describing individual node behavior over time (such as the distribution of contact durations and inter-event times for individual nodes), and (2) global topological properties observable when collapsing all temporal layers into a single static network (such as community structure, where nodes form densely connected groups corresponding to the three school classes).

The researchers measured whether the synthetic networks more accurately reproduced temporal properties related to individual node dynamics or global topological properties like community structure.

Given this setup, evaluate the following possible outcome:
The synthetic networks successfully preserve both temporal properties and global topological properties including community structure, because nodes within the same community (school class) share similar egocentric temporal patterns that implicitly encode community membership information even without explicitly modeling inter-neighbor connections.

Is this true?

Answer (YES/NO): NO